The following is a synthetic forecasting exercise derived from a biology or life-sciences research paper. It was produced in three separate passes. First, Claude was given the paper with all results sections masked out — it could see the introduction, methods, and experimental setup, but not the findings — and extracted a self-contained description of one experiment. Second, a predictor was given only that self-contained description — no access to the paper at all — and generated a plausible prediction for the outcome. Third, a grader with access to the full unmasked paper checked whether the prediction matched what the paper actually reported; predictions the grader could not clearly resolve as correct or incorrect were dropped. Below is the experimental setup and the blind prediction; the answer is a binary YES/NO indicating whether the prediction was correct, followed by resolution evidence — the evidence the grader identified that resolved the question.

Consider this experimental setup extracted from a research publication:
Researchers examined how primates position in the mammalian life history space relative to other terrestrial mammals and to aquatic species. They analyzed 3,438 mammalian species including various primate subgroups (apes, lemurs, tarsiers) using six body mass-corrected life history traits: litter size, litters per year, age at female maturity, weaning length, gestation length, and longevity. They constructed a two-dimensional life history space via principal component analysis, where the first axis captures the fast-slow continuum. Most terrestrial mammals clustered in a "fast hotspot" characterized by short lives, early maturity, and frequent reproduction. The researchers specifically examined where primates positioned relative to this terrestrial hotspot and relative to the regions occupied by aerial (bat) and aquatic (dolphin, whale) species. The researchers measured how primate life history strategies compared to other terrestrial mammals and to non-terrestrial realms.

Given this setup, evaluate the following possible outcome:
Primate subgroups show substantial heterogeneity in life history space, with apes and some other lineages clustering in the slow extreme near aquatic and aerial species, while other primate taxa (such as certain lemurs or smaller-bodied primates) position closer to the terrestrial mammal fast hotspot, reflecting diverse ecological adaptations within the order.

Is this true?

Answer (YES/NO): NO